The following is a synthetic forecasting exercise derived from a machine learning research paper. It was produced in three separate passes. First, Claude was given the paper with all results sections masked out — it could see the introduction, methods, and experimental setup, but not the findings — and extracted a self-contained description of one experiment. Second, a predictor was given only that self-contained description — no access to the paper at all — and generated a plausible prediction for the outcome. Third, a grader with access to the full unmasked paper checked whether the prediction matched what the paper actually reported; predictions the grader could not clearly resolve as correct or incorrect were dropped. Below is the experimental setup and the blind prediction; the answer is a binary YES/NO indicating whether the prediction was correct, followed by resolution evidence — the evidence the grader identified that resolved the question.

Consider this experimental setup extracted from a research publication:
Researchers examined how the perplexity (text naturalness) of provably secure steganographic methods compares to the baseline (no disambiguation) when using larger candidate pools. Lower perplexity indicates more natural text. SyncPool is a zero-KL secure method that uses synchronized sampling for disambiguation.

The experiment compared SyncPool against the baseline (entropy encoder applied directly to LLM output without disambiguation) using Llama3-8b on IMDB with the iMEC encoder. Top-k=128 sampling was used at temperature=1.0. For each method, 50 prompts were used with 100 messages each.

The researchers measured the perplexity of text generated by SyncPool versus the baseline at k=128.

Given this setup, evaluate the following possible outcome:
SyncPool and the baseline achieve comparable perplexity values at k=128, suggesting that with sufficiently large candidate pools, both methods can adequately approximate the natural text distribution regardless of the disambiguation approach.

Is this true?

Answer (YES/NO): NO